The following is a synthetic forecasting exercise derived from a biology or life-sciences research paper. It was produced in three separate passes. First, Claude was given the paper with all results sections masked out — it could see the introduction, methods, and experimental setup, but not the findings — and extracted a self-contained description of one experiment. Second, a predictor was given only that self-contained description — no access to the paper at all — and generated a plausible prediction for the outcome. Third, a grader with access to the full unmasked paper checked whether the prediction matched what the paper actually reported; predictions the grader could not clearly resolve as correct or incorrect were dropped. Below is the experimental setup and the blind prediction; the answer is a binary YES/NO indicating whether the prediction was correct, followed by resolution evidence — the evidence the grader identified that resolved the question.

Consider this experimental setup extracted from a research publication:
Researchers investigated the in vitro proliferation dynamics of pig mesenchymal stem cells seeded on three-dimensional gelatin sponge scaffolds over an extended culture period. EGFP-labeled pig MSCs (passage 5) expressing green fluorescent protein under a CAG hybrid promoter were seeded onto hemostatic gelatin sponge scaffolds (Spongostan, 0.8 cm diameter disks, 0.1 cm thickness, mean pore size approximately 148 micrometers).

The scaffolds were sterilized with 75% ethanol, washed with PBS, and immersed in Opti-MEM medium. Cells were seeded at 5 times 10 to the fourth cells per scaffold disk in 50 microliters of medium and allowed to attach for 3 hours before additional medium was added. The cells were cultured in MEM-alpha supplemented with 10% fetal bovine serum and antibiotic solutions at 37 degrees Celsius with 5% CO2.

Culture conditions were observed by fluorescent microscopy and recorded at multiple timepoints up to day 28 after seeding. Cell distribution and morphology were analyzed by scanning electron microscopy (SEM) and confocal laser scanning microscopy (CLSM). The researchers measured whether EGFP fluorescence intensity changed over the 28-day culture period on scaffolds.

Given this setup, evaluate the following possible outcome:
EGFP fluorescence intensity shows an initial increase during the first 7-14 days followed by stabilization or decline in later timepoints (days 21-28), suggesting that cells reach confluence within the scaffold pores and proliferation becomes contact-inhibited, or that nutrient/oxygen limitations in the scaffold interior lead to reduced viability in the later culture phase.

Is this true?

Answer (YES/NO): NO